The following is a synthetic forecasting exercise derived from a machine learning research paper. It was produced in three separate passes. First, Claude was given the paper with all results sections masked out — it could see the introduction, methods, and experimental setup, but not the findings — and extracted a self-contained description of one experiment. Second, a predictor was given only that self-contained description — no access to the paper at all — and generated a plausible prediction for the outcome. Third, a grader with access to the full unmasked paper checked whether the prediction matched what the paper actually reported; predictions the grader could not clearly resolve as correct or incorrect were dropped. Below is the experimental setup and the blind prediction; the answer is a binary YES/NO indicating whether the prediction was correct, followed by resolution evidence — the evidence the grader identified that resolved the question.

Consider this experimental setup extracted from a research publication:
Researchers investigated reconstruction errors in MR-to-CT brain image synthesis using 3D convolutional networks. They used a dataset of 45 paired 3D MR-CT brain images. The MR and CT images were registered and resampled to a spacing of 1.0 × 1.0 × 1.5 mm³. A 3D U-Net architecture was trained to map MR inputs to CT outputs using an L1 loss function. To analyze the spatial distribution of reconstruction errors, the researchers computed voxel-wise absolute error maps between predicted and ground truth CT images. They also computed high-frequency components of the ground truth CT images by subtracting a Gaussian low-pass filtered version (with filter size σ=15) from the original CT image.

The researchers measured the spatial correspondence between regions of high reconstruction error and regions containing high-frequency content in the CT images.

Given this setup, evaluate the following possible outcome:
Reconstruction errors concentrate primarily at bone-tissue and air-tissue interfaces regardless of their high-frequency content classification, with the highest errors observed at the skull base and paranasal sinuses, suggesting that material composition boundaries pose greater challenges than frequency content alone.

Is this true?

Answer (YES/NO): NO